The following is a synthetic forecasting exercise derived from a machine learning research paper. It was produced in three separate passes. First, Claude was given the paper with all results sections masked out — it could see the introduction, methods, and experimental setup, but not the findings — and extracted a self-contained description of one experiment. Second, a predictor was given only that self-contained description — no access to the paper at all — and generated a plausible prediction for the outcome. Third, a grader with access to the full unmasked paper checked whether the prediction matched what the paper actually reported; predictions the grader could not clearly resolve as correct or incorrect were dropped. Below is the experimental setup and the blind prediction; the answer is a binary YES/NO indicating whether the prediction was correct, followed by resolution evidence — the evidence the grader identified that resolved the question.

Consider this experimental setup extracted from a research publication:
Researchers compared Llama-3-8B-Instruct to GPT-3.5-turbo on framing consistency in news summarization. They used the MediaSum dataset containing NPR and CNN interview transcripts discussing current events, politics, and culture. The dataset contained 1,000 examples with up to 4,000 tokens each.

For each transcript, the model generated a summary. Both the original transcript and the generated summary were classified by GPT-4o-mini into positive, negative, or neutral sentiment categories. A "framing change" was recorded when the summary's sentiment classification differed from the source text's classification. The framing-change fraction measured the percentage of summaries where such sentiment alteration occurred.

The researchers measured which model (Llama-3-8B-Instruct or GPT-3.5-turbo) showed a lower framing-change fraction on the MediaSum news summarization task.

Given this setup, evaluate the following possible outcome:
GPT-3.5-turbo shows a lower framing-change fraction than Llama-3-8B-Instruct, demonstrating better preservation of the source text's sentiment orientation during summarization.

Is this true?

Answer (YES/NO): NO